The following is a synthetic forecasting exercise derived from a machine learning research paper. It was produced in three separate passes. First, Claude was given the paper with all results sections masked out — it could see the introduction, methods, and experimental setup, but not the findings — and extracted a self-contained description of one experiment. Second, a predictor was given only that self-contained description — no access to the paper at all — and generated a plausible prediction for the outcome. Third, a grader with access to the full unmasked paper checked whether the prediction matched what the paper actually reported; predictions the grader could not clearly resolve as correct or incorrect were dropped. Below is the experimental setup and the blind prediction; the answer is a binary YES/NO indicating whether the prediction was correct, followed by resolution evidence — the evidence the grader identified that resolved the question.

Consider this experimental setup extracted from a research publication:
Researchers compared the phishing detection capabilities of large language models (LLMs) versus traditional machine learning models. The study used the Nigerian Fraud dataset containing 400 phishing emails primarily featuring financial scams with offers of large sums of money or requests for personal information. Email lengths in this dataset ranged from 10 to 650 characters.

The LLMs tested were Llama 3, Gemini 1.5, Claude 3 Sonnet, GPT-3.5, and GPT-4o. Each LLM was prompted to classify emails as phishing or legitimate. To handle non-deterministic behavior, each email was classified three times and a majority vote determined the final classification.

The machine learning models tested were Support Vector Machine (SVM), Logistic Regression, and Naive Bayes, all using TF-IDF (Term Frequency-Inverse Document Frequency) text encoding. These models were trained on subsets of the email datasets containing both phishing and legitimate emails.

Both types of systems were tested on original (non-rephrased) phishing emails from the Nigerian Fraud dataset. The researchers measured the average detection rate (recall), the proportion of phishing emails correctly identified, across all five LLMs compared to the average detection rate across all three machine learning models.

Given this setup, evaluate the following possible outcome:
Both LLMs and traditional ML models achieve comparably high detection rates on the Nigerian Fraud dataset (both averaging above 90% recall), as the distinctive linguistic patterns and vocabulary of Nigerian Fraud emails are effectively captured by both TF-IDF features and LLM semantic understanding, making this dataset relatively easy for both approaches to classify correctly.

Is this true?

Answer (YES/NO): YES